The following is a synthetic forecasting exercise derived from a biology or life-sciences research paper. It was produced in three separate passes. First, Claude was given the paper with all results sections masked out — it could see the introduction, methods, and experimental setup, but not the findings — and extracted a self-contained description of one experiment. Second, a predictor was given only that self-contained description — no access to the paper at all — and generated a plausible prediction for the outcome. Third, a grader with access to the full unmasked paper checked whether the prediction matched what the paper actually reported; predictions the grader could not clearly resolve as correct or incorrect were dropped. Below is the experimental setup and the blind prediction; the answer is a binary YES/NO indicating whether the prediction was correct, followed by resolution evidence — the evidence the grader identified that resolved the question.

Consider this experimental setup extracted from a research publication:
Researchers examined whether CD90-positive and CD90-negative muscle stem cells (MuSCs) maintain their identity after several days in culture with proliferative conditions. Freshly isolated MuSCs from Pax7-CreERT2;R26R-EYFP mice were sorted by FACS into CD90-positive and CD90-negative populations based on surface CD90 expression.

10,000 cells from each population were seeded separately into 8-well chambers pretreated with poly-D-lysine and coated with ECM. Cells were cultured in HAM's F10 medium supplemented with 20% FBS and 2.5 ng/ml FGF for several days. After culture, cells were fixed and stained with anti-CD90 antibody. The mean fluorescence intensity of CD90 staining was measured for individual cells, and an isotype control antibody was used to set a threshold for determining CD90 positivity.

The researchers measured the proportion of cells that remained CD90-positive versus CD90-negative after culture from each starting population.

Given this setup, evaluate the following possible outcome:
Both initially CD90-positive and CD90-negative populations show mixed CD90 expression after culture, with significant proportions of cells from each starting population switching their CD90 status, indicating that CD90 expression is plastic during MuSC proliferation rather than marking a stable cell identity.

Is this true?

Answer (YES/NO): NO